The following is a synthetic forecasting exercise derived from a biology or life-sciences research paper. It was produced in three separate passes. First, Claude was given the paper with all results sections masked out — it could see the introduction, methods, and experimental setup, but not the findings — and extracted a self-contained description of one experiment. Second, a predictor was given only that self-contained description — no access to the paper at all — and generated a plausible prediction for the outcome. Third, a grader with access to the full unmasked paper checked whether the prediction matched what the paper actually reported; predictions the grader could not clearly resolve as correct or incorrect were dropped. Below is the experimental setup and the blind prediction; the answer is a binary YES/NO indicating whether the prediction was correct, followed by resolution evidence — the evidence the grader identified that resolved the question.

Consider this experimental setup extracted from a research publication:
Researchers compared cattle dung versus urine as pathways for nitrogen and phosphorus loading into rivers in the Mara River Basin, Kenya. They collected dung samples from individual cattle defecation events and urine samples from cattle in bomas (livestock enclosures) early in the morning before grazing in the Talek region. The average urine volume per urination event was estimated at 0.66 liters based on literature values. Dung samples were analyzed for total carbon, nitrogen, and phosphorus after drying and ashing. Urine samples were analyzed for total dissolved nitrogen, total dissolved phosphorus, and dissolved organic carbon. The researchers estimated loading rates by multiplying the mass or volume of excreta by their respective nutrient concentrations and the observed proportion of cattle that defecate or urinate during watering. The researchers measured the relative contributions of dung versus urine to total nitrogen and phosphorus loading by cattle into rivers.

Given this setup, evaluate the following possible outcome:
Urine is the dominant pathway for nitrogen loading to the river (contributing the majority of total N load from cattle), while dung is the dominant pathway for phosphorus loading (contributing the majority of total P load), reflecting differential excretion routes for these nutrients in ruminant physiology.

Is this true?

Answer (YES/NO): NO